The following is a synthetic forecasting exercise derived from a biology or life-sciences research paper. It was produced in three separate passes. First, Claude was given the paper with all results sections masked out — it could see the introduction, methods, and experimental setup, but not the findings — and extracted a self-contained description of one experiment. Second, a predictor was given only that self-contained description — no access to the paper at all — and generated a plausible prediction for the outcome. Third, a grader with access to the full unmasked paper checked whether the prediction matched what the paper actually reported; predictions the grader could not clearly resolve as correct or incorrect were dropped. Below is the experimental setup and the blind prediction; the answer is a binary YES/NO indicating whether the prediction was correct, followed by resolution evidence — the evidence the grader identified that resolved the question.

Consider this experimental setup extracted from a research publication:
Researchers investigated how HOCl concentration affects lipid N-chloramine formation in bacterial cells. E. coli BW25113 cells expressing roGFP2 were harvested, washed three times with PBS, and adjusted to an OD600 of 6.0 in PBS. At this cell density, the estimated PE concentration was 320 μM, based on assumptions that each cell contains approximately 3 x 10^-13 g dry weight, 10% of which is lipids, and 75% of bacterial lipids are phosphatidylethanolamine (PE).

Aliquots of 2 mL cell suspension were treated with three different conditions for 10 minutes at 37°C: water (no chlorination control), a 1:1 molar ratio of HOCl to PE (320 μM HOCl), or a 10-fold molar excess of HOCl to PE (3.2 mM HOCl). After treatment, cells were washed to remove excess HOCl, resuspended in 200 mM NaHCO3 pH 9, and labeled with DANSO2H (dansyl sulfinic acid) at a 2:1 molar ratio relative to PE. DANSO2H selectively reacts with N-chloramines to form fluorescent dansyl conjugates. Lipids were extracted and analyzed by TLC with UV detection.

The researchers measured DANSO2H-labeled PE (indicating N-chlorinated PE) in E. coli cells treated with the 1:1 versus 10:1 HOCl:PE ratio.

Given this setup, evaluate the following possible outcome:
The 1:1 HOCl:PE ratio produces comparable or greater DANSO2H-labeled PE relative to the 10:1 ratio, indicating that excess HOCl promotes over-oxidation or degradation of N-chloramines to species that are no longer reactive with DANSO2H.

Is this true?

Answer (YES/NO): NO